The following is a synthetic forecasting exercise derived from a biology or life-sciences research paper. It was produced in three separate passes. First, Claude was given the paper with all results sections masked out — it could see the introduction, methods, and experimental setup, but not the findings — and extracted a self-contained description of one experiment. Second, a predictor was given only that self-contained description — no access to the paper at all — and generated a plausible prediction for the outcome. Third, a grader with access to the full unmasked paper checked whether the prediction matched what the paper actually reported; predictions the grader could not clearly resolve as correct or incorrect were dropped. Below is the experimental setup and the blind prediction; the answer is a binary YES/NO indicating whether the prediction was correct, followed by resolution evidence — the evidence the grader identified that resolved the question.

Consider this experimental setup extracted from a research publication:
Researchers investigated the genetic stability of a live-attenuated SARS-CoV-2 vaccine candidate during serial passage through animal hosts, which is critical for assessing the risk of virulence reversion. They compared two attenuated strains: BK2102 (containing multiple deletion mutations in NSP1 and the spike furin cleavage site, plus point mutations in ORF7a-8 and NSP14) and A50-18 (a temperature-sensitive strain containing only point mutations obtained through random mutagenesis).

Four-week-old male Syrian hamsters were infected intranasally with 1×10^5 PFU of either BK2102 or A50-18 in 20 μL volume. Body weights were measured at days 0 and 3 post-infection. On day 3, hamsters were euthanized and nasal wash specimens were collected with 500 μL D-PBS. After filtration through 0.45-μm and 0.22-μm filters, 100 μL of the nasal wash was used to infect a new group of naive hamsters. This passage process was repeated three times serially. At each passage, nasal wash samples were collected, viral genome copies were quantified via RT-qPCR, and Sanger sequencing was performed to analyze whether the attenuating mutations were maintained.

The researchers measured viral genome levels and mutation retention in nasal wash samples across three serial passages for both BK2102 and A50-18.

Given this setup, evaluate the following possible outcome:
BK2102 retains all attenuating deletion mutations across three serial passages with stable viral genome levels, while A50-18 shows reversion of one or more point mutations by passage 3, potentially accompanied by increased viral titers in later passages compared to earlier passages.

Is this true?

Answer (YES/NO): NO